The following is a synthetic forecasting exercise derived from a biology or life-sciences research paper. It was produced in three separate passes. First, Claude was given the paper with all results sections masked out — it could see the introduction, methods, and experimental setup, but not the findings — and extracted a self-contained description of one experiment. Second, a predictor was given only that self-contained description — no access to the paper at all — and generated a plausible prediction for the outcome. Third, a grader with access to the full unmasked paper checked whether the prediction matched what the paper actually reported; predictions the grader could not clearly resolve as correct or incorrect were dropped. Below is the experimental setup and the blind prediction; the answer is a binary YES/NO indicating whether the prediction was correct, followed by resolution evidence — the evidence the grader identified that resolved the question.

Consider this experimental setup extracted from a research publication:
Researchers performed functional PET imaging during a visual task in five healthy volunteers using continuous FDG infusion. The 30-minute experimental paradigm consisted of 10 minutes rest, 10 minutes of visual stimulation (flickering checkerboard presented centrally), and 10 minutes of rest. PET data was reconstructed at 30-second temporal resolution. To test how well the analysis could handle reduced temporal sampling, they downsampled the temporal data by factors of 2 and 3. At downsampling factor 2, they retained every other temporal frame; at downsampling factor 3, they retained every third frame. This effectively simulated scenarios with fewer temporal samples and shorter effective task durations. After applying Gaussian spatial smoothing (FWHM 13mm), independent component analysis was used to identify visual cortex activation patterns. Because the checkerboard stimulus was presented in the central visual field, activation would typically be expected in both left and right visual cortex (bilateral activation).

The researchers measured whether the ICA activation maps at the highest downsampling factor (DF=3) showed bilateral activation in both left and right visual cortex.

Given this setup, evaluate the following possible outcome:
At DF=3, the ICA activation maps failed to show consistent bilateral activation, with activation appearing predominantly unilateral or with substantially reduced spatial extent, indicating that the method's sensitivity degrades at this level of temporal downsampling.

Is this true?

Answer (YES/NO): YES